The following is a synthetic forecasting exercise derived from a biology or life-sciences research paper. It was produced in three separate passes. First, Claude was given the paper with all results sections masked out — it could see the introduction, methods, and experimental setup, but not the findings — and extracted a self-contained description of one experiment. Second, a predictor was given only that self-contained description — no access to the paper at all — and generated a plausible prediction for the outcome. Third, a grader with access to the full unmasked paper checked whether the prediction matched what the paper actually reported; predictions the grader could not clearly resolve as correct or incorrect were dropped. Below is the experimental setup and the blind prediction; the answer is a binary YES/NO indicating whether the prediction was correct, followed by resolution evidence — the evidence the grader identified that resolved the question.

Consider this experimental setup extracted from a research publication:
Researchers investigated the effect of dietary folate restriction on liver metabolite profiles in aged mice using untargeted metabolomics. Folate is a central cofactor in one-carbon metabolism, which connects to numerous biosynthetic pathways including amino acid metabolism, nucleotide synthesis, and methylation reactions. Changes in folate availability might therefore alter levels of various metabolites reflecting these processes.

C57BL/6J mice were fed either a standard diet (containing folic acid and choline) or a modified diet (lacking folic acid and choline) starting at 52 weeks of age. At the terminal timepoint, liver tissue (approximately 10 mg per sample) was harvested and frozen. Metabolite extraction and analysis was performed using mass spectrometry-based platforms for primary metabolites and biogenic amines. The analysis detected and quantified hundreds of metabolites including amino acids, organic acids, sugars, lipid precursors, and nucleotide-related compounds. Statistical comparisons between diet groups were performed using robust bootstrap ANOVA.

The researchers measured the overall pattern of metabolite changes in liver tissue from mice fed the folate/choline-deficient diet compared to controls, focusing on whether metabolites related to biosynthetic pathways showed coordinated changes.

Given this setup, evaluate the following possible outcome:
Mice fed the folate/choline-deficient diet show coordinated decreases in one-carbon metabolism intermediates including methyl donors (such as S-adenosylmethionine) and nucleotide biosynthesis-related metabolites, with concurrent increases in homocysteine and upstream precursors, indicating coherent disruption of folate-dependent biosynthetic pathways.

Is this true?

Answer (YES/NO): NO